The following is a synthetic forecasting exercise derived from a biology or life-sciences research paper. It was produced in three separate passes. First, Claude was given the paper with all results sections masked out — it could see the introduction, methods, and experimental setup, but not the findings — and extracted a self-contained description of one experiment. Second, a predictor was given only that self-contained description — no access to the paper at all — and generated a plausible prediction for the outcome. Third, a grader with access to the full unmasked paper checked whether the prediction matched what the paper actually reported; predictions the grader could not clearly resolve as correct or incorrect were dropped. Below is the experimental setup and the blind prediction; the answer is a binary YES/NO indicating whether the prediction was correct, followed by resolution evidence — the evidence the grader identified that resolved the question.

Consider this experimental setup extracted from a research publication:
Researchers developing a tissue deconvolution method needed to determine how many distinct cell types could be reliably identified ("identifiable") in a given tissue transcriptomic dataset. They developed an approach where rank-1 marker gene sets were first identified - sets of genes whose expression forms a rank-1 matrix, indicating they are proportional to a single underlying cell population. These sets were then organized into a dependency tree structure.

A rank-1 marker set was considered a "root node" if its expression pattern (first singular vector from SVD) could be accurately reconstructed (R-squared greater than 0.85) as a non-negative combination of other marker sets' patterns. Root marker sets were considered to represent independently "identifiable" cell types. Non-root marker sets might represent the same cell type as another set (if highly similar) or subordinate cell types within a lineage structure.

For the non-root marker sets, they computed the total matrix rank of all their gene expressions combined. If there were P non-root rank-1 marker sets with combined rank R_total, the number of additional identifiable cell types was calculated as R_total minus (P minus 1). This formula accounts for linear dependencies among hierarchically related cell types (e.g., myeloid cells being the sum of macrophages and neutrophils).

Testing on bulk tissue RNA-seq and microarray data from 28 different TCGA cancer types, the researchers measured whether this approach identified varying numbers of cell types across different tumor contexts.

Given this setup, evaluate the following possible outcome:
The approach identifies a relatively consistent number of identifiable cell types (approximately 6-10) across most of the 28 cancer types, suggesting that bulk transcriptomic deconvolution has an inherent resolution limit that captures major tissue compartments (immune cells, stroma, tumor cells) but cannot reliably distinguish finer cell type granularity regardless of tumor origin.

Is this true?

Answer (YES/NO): NO